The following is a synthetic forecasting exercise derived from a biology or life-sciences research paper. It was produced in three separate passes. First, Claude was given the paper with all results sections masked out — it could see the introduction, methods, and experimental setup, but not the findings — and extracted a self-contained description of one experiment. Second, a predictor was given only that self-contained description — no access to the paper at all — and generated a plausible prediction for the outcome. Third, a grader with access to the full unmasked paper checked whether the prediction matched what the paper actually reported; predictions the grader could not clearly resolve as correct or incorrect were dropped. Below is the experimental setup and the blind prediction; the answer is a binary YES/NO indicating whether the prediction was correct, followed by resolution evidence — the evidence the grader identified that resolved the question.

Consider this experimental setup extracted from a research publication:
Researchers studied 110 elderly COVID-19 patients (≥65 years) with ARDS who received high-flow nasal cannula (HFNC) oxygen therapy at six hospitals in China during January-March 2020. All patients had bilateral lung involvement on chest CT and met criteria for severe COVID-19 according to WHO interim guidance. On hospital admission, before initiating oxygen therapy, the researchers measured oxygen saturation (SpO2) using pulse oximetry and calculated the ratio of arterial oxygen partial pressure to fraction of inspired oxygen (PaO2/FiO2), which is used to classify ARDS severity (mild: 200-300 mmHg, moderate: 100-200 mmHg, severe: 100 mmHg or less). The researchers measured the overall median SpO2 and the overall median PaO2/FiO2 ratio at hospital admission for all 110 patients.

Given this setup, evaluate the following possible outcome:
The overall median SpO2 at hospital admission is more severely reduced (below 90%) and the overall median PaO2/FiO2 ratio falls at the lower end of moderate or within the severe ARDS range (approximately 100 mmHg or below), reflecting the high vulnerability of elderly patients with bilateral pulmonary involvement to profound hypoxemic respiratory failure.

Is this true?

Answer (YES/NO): NO